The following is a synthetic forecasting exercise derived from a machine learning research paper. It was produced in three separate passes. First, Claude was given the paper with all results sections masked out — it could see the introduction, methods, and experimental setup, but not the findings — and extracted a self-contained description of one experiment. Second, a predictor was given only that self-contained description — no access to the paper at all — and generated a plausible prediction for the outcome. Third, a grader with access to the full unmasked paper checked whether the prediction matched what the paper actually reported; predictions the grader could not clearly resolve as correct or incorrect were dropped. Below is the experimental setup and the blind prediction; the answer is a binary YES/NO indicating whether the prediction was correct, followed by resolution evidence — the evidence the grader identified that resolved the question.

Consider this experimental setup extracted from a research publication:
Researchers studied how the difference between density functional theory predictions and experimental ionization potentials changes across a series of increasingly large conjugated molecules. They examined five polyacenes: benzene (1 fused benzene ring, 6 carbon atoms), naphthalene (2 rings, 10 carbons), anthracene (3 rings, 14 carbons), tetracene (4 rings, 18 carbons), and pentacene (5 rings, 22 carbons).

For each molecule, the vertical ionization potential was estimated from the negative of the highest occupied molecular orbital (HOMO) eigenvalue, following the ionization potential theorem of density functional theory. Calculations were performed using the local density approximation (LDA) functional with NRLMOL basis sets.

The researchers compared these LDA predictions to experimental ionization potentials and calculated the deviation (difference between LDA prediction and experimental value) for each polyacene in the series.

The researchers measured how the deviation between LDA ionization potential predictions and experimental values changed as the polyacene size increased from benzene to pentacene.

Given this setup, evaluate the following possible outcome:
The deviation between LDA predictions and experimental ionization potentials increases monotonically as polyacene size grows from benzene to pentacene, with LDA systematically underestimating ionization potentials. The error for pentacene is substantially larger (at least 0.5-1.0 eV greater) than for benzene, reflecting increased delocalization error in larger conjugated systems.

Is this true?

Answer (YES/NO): NO